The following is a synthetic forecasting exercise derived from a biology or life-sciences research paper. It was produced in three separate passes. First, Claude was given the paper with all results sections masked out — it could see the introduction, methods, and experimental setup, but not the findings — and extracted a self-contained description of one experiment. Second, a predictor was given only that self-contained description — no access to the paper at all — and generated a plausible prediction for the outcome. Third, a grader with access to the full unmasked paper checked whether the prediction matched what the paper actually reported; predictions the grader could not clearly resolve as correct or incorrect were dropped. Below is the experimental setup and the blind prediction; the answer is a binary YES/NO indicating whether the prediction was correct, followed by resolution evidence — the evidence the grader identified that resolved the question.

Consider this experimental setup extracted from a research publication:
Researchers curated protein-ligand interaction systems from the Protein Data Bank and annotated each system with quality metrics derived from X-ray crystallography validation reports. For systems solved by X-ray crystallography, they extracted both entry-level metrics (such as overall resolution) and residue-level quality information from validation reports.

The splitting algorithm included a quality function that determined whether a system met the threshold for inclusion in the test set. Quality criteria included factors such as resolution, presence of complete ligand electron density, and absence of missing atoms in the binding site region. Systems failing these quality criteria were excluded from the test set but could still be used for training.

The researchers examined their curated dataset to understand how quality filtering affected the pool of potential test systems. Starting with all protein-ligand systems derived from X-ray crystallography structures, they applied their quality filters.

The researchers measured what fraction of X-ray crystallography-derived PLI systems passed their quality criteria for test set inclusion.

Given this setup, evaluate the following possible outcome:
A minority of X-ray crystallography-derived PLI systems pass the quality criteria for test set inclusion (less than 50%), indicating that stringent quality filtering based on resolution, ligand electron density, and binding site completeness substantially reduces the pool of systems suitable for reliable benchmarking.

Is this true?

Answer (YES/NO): YES